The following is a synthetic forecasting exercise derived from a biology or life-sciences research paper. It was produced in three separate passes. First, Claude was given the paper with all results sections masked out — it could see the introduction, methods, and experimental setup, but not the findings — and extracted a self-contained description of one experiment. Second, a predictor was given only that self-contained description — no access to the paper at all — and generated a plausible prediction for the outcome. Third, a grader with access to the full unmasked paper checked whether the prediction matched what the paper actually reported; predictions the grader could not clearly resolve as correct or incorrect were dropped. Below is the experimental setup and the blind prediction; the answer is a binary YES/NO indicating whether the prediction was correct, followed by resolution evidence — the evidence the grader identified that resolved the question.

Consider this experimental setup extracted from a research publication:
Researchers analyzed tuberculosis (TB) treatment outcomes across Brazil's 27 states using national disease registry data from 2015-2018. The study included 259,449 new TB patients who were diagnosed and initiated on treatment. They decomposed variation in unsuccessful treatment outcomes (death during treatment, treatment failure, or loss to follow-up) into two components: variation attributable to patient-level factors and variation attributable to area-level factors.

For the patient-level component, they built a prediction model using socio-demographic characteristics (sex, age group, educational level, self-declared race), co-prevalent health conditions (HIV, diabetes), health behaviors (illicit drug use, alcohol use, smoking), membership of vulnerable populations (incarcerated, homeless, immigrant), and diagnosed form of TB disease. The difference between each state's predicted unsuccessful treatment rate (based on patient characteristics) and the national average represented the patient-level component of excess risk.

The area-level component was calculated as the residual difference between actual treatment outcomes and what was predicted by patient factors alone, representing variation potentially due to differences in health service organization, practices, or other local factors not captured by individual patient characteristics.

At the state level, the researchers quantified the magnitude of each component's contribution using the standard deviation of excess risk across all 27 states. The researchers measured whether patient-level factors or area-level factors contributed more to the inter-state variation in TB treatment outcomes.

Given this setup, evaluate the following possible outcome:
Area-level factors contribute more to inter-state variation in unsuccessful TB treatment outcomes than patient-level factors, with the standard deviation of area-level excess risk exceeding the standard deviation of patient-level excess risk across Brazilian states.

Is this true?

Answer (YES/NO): YES